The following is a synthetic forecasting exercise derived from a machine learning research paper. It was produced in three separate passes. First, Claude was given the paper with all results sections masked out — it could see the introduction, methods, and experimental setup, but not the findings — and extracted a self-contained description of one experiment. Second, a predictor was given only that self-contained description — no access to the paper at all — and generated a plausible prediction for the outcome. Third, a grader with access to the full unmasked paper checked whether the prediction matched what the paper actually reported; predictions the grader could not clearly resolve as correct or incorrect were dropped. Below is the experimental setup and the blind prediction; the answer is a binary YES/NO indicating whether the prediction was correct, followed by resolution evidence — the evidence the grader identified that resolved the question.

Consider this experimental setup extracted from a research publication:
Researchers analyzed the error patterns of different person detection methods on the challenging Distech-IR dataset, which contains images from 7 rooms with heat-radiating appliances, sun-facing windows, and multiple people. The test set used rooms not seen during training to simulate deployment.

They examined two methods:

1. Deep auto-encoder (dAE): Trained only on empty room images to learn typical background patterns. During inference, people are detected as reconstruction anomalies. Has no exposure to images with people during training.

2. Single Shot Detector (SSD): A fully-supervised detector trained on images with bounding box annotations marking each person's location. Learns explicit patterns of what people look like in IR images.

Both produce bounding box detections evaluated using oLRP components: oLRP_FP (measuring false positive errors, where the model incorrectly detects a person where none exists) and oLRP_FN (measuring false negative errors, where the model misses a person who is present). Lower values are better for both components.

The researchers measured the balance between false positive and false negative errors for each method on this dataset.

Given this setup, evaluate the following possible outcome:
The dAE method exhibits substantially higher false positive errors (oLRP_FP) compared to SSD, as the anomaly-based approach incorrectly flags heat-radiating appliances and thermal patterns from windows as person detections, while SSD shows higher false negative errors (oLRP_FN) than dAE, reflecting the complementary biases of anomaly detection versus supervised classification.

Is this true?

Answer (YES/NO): YES